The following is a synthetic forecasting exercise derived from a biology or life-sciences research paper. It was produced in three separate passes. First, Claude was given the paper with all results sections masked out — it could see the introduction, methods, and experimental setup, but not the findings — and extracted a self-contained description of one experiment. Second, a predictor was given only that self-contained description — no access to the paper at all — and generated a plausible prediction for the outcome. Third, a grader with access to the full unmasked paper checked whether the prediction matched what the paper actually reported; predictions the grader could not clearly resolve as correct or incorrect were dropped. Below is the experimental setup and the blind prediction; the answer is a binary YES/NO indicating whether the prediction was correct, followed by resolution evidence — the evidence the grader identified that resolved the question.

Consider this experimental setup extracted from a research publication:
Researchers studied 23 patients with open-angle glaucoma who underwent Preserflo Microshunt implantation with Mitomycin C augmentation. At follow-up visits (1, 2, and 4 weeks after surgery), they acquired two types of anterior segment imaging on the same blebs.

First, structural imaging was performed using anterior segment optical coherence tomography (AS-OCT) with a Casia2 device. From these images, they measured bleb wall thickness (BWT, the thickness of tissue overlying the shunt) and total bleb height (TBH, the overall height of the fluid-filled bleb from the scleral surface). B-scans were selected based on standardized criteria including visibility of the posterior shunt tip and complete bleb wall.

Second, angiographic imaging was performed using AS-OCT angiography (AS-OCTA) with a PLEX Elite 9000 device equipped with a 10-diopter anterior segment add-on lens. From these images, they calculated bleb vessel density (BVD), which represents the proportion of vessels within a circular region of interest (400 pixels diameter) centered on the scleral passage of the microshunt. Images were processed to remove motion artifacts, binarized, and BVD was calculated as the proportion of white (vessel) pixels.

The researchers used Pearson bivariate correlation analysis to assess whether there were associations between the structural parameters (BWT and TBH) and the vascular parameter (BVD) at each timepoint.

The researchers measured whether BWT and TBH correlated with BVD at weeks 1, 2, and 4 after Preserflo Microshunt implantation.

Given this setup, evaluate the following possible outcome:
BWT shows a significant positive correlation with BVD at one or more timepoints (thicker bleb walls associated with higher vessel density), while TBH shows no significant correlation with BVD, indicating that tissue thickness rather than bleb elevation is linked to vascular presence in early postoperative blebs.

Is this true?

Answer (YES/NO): NO